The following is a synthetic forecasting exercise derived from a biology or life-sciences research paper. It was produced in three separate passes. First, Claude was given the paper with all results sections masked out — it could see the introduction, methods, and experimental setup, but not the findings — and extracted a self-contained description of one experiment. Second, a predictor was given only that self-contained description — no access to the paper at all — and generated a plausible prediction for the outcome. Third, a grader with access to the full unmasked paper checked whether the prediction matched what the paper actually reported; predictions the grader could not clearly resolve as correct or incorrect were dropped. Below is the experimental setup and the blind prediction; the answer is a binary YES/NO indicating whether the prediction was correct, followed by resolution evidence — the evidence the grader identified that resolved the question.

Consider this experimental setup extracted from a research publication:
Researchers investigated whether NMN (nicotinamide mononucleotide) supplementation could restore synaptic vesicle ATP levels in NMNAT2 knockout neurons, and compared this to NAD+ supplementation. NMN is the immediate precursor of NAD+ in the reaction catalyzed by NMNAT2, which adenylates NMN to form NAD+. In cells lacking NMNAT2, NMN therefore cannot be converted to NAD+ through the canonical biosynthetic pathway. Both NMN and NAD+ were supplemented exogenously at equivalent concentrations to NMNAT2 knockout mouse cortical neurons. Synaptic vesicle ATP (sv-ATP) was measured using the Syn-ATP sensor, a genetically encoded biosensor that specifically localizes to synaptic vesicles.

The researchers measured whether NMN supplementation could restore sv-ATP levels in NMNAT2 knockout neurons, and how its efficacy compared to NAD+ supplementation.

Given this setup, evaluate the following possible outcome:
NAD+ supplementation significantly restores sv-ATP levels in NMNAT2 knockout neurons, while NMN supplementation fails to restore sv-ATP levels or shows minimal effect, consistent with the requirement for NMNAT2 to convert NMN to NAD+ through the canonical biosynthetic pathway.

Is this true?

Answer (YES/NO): NO